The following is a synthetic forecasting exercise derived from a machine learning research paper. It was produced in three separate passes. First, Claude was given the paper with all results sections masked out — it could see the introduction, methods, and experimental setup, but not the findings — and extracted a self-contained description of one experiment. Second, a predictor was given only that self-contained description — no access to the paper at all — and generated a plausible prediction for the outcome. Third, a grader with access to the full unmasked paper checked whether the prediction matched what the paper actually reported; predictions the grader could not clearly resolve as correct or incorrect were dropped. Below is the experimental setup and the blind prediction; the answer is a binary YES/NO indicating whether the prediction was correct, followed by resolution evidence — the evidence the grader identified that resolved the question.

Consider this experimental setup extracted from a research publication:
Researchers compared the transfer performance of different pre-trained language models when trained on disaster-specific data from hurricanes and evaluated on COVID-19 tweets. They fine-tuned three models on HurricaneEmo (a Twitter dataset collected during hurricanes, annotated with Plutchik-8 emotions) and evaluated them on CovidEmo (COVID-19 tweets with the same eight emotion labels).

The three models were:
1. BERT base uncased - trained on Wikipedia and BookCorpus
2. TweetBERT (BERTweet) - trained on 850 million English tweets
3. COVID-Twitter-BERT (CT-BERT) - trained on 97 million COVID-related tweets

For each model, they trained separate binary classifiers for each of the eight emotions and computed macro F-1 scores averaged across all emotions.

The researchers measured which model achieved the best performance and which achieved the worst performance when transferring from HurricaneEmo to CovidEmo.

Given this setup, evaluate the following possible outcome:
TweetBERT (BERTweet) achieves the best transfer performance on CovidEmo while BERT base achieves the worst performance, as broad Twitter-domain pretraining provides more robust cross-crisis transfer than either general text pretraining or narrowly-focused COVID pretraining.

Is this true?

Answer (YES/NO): NO